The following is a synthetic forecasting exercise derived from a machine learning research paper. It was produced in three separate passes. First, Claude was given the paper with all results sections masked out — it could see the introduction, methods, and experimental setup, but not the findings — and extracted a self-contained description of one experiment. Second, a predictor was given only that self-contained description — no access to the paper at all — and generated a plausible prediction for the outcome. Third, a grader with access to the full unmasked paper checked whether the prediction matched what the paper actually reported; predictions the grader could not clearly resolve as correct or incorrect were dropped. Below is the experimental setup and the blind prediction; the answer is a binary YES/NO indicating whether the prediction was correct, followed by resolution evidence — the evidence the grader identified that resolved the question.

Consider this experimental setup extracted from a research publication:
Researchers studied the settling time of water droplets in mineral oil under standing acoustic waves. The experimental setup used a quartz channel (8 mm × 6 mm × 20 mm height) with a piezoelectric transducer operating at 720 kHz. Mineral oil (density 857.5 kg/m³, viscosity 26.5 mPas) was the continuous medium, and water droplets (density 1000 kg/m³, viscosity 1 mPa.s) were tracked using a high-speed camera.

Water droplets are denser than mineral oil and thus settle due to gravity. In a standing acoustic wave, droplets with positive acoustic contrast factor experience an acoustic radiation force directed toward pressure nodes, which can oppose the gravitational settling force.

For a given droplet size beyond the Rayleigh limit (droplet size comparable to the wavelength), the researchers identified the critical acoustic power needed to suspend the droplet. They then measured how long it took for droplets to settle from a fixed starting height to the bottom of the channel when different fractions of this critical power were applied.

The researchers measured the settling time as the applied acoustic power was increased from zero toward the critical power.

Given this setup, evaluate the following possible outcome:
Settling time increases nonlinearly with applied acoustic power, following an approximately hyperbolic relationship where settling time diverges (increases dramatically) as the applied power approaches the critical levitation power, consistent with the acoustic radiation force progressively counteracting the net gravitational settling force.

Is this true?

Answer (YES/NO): YES